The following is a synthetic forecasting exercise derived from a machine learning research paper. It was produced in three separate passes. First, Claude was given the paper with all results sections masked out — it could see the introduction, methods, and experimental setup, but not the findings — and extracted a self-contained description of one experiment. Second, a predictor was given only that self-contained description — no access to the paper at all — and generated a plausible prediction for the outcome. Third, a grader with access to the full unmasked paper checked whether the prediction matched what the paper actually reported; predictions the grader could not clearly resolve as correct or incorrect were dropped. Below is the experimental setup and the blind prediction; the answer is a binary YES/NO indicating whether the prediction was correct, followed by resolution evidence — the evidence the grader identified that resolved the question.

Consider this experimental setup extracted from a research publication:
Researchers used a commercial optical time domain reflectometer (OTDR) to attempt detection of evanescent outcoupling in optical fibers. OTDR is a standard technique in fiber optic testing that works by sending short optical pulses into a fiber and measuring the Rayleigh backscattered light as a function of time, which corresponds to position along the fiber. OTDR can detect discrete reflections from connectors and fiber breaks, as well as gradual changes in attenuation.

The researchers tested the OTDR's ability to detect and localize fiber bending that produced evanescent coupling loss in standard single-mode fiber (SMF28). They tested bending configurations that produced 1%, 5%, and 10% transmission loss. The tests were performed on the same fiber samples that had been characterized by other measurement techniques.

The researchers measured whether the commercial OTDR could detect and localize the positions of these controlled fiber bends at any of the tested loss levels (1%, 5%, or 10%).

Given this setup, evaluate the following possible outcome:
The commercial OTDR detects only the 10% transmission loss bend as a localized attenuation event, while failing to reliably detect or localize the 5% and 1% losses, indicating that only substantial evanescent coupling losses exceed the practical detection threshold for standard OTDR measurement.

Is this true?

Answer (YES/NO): NO